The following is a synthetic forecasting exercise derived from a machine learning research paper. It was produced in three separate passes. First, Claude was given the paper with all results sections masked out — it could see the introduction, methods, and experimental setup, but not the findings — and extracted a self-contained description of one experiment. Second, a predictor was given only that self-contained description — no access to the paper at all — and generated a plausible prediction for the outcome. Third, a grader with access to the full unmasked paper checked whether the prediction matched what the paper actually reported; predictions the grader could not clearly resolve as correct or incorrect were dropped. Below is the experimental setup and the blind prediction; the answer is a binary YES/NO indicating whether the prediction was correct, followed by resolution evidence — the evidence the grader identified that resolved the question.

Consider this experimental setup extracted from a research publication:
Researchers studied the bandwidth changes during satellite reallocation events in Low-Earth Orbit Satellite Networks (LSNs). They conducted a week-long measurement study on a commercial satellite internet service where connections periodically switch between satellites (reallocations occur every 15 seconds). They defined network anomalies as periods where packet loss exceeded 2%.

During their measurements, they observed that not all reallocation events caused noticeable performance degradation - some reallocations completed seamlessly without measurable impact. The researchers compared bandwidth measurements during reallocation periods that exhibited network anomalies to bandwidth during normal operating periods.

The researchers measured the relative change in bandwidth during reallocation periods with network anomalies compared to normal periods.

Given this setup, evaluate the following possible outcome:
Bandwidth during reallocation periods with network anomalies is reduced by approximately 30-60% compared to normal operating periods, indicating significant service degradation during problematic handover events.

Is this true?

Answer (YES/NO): NO